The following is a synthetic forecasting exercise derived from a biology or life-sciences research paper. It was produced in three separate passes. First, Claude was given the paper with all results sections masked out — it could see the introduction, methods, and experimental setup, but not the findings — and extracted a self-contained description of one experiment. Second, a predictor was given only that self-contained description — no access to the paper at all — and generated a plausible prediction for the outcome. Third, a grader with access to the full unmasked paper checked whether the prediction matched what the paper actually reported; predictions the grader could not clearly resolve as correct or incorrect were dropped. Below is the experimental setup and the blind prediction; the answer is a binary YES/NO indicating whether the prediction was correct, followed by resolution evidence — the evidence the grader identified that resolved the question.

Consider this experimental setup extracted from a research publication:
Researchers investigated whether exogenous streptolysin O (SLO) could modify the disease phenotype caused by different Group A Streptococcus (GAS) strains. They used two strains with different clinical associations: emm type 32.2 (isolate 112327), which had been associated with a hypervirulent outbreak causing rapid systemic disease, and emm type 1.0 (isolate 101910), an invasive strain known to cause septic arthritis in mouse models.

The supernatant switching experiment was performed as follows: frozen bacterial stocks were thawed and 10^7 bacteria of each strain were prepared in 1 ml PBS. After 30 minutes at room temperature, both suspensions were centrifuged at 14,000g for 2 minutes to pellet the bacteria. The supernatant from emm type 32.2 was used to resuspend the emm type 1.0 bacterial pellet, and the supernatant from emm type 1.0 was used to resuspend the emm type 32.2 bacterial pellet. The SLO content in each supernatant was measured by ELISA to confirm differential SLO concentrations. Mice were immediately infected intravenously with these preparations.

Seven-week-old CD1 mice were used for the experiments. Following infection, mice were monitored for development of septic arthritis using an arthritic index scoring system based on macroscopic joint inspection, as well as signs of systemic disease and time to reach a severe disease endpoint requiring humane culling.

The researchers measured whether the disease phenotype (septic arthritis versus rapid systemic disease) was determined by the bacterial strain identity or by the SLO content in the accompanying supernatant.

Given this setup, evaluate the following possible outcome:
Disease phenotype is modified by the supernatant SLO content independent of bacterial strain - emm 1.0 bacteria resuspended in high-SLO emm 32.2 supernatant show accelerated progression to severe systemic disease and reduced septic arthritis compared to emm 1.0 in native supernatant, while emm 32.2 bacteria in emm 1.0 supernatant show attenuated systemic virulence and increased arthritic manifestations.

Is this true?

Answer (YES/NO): YES